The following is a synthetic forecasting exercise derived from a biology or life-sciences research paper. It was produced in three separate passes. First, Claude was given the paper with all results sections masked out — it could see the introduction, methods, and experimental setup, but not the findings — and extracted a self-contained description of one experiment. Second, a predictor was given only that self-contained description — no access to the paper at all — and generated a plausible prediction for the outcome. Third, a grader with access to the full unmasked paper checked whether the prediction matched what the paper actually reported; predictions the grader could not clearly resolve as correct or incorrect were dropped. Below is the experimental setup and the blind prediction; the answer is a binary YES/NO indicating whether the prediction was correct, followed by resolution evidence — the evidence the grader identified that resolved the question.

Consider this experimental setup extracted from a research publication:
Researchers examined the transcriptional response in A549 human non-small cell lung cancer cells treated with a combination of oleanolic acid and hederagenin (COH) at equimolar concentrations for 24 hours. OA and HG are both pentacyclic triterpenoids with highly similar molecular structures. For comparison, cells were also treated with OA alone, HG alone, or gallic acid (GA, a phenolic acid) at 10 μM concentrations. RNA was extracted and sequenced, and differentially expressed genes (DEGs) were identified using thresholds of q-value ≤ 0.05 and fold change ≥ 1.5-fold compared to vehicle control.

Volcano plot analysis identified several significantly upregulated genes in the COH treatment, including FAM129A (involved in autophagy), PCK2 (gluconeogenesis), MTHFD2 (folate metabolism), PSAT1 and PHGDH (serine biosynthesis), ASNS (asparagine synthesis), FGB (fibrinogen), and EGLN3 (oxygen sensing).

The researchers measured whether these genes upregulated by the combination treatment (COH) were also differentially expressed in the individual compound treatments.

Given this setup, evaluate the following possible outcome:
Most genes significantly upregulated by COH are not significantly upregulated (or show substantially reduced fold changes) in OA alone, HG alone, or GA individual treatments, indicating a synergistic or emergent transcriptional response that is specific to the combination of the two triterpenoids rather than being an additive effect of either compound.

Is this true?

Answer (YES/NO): NO